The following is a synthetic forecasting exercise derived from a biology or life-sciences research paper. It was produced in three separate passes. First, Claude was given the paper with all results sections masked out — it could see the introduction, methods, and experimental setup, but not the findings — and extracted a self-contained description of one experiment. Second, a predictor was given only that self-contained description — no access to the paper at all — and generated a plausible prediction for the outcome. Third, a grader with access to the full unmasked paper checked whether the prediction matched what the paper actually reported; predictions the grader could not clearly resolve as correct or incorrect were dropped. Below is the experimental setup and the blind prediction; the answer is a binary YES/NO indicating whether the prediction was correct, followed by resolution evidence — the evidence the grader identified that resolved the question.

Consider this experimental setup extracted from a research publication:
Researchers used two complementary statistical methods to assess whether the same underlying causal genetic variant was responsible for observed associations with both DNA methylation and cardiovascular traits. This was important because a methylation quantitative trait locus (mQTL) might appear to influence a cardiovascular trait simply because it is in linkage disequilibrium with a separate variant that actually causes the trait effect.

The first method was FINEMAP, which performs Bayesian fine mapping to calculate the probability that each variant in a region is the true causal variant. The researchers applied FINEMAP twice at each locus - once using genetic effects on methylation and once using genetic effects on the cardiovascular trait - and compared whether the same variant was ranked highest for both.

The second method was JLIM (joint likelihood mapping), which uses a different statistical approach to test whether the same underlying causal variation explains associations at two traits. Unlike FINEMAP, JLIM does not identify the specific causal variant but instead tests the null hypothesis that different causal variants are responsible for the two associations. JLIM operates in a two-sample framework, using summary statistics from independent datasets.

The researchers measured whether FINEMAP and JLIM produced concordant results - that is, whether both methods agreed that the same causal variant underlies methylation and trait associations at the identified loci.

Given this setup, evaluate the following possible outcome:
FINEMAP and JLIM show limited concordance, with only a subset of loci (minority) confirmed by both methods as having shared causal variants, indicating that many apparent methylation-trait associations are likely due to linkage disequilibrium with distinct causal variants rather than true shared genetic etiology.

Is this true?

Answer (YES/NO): YES